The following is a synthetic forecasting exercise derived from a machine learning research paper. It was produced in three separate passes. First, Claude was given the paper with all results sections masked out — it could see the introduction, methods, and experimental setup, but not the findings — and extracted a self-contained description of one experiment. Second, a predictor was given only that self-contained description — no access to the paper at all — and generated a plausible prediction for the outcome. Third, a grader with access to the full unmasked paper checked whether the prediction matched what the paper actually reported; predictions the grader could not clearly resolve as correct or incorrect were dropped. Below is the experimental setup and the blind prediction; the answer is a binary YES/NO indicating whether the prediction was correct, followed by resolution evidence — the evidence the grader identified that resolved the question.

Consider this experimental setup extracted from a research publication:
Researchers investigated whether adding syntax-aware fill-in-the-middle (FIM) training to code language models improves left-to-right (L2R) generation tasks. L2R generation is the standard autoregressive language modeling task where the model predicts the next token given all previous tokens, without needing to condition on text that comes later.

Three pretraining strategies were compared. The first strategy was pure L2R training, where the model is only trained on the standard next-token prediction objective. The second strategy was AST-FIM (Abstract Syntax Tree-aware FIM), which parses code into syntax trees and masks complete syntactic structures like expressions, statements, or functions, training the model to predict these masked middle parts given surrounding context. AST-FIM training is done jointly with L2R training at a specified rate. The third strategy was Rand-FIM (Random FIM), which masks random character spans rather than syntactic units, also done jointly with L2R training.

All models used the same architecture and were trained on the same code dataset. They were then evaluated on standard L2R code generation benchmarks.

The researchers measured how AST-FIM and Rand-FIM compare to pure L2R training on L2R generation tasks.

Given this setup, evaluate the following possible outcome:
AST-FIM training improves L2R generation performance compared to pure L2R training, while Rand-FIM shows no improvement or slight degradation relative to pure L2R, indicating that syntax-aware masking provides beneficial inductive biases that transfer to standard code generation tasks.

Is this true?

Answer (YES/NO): NO